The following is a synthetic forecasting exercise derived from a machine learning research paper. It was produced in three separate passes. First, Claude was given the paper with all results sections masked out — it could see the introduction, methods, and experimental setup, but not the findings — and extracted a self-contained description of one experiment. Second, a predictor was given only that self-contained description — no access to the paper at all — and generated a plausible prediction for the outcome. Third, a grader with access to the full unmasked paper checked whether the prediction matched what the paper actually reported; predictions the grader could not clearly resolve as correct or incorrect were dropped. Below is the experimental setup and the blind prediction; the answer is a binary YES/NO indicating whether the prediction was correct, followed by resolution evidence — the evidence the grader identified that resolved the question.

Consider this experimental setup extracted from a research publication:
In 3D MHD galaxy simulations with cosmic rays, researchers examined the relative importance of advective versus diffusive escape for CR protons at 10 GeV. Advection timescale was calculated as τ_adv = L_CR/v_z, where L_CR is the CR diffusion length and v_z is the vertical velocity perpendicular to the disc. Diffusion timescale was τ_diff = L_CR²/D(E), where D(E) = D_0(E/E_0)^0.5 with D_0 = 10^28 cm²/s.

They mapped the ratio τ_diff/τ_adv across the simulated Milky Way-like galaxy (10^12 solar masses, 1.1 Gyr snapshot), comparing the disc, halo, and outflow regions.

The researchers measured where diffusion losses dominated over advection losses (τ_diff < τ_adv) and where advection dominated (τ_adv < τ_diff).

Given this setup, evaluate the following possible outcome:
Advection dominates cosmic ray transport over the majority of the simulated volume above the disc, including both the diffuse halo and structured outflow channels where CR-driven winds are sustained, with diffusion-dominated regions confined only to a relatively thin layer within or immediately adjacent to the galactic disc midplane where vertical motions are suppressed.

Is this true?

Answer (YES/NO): NO